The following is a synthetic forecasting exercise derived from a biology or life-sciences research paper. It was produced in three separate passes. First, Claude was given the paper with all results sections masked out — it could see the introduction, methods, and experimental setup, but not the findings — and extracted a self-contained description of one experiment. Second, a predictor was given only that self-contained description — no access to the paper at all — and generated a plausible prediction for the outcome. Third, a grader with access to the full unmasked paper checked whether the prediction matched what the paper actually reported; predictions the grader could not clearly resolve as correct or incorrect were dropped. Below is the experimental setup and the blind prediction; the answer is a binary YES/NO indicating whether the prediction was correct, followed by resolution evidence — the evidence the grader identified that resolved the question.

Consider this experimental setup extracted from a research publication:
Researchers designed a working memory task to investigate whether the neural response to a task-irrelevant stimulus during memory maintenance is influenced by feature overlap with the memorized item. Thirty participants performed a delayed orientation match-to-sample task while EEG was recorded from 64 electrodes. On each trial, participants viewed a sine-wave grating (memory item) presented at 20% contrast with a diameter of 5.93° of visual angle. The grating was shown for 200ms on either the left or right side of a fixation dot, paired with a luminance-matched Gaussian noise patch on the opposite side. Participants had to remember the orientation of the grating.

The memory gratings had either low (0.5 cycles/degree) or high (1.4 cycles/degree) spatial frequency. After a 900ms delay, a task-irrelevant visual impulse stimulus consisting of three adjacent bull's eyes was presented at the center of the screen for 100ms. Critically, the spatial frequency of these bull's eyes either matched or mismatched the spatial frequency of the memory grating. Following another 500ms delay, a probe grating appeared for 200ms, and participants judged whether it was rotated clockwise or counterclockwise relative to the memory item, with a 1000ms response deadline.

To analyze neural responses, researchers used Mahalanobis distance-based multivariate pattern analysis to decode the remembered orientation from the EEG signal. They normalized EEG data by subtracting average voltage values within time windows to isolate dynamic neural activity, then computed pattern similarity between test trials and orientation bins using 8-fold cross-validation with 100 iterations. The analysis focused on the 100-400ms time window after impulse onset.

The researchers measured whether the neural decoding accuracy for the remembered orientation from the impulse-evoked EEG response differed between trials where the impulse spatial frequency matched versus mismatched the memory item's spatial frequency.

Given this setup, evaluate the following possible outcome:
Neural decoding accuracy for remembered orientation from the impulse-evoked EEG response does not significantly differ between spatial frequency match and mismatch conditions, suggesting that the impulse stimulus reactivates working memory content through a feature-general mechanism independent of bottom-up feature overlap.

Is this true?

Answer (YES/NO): NO